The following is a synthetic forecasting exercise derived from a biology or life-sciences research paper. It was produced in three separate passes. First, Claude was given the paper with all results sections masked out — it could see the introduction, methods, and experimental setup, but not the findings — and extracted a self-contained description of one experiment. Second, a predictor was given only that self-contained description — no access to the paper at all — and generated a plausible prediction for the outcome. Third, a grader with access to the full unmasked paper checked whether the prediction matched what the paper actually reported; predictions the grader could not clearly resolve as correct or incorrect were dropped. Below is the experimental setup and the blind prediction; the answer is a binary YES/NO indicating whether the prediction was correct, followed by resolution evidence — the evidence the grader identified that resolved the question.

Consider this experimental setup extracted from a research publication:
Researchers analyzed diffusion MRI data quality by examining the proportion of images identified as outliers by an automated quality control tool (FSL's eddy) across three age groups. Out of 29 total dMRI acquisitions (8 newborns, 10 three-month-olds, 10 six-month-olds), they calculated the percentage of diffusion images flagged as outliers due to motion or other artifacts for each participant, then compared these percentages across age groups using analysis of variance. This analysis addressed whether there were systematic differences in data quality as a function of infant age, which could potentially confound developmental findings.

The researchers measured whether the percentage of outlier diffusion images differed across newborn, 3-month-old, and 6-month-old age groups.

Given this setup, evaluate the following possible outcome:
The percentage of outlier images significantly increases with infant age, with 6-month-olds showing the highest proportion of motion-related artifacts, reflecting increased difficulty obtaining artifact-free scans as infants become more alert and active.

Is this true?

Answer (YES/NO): NO